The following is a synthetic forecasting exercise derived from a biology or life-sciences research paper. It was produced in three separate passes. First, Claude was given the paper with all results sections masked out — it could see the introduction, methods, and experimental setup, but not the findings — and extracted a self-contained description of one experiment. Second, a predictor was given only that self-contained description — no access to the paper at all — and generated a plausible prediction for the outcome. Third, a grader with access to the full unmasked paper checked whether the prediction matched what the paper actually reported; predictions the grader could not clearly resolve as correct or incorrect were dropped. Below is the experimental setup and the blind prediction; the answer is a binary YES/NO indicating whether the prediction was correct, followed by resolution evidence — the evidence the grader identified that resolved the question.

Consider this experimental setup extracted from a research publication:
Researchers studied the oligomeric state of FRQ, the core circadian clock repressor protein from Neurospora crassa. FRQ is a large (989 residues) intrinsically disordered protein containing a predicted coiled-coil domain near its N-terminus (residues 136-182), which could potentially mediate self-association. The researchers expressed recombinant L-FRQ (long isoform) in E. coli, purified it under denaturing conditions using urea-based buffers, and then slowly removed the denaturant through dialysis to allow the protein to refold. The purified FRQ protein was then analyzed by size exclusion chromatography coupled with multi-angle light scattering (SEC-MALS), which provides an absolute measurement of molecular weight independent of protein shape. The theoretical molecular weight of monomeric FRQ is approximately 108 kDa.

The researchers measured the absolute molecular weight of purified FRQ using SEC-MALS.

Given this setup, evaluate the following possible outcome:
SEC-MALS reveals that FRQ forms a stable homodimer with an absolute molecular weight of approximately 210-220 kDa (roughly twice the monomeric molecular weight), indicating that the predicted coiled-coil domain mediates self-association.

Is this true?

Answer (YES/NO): NO